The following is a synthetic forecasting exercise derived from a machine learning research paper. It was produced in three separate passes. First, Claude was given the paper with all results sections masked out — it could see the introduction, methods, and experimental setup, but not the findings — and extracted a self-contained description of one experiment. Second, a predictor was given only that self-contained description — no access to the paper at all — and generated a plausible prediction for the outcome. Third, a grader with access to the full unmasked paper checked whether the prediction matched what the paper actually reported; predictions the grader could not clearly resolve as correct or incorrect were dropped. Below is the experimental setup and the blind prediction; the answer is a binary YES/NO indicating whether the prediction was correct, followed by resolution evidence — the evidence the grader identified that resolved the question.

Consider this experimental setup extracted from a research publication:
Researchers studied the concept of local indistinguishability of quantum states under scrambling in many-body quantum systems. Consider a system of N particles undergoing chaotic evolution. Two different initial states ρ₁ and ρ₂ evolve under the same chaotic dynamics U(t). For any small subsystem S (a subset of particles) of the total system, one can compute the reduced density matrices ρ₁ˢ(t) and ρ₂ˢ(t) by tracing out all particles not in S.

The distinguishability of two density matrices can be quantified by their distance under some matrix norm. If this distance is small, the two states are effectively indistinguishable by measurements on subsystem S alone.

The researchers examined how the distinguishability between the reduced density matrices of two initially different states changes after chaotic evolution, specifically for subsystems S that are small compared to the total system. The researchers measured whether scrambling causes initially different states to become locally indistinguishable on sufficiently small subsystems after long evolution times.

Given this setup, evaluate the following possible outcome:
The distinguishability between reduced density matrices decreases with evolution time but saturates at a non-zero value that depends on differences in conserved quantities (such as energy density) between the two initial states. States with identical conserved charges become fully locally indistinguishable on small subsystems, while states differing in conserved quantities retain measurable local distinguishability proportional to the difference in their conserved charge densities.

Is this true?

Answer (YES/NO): NO